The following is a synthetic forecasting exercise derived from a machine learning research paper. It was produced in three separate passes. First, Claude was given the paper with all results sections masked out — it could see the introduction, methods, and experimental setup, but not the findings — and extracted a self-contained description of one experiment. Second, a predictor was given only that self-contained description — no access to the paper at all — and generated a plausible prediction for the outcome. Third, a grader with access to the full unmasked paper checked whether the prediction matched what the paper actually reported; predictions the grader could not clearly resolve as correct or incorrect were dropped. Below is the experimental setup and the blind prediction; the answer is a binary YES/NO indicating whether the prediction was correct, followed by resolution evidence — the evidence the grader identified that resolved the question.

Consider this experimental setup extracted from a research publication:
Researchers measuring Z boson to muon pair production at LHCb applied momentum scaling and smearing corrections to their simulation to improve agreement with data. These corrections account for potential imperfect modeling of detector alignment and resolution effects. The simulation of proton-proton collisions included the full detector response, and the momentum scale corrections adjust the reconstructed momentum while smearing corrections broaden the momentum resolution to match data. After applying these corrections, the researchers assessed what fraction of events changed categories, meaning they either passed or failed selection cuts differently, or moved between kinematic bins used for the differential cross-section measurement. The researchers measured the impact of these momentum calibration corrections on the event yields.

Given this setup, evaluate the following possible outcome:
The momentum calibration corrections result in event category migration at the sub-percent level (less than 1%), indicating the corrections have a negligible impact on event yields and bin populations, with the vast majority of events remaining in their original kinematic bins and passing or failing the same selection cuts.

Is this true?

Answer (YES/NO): YES